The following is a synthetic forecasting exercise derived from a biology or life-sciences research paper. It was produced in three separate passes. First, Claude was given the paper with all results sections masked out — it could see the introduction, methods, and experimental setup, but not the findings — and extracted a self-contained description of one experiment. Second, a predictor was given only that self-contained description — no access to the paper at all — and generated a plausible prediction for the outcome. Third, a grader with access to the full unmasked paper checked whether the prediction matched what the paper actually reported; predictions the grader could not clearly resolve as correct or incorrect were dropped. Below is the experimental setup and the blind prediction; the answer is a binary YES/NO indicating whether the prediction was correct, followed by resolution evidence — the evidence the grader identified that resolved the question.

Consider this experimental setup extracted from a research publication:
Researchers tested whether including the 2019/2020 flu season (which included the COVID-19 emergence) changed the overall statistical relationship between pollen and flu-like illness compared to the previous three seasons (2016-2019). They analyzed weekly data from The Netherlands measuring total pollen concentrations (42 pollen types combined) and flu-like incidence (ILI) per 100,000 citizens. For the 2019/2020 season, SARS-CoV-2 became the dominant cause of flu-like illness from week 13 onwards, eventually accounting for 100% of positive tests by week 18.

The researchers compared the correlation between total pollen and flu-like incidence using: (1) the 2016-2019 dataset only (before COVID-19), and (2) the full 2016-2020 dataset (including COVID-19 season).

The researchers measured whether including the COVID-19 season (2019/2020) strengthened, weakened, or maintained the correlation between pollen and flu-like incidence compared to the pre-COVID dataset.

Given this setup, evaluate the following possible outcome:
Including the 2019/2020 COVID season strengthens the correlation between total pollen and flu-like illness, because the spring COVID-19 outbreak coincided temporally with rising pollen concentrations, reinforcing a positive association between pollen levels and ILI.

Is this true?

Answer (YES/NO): NO